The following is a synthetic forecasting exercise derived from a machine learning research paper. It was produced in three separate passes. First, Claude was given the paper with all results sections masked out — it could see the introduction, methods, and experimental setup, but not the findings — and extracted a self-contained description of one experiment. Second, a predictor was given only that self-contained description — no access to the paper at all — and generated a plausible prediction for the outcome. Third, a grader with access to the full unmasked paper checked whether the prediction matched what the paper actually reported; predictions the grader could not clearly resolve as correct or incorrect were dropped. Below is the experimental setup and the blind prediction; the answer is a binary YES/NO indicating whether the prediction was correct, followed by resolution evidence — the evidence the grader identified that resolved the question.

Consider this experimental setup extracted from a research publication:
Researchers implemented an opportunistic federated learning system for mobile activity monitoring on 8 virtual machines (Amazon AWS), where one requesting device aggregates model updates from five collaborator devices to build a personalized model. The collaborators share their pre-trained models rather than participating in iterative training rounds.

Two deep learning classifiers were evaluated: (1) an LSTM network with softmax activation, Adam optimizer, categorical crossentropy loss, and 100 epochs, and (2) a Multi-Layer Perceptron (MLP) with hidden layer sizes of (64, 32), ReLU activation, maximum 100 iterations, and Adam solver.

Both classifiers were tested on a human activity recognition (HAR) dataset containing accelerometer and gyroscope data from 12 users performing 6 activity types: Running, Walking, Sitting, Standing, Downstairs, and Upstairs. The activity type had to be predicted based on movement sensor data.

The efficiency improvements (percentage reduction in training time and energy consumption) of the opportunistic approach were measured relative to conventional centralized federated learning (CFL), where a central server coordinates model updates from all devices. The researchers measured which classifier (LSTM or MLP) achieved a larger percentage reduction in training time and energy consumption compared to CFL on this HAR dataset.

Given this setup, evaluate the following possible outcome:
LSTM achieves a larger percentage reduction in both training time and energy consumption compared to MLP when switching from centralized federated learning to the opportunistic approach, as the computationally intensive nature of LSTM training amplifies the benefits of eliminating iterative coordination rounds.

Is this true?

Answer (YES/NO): NO